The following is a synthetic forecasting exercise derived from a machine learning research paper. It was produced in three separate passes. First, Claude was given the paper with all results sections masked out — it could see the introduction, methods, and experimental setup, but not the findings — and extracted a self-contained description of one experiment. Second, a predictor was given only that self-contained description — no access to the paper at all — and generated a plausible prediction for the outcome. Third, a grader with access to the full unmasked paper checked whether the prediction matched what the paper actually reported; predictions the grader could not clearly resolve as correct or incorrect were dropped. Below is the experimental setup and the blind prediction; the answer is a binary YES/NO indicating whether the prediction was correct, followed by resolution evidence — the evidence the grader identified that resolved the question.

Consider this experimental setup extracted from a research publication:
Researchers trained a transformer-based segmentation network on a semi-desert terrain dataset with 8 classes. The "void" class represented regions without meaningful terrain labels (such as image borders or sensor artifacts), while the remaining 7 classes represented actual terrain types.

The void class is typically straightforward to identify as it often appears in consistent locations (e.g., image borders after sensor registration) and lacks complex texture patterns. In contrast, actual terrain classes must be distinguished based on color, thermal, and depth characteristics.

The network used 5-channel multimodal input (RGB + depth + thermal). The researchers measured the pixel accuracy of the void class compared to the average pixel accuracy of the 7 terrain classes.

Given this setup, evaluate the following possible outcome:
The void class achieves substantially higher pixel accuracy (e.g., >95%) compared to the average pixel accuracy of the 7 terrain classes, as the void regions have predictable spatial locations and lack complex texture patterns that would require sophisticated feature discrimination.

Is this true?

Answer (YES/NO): NO